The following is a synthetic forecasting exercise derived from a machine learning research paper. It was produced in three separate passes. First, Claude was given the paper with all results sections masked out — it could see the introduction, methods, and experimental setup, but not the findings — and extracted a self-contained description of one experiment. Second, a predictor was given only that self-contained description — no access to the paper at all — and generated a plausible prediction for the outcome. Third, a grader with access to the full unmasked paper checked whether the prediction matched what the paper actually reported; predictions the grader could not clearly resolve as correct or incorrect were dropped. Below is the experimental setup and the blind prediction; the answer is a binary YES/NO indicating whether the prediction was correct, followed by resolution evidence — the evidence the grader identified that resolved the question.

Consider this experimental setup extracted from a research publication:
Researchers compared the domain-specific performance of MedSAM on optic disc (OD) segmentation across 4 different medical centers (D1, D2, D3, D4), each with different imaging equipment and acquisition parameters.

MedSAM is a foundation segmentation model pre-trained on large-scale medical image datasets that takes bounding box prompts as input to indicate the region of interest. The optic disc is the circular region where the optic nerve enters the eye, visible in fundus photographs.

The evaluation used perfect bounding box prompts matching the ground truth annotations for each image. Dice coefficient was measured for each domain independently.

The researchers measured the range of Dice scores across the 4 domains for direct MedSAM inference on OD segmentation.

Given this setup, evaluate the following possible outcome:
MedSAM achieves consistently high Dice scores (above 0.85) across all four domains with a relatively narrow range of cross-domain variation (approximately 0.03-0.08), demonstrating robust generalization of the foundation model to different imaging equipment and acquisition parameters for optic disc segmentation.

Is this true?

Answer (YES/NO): YES